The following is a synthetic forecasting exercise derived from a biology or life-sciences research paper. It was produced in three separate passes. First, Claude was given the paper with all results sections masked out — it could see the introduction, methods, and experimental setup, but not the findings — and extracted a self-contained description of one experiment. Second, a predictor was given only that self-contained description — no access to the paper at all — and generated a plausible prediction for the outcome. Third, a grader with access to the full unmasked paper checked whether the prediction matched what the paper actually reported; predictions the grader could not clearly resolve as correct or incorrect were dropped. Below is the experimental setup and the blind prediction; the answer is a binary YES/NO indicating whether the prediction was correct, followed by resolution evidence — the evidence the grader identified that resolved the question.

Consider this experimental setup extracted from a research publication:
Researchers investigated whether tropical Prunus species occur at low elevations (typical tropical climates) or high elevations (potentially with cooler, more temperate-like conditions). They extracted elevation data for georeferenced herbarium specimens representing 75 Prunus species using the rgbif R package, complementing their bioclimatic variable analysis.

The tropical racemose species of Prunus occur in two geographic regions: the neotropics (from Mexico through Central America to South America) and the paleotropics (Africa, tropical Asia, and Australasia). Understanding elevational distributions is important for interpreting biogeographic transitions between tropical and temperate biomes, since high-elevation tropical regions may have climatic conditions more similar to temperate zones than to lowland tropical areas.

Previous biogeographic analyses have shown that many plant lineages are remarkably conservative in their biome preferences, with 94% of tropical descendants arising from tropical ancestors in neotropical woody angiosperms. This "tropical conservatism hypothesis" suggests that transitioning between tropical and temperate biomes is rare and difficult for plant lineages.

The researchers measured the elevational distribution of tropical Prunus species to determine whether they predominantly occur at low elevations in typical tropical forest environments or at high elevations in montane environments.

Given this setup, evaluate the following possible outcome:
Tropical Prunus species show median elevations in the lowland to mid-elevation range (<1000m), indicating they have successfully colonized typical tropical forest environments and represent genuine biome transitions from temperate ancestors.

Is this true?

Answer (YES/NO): NO